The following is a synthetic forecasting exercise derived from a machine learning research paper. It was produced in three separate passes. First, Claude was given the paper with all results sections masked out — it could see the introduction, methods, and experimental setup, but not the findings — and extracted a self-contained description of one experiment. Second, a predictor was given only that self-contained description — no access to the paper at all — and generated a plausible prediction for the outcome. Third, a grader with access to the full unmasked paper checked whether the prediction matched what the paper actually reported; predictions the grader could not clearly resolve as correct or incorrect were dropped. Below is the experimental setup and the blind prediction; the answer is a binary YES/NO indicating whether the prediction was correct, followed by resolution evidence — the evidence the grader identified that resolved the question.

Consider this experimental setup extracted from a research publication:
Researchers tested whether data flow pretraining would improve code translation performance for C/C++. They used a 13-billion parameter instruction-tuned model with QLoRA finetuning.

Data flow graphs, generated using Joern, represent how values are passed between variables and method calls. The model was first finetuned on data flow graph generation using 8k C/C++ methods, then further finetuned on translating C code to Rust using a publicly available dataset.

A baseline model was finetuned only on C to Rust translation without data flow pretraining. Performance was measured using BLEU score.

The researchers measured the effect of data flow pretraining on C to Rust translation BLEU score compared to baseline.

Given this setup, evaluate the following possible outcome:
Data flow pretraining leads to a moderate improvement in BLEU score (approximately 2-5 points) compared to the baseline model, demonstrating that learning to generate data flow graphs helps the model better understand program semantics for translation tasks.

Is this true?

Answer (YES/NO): NO